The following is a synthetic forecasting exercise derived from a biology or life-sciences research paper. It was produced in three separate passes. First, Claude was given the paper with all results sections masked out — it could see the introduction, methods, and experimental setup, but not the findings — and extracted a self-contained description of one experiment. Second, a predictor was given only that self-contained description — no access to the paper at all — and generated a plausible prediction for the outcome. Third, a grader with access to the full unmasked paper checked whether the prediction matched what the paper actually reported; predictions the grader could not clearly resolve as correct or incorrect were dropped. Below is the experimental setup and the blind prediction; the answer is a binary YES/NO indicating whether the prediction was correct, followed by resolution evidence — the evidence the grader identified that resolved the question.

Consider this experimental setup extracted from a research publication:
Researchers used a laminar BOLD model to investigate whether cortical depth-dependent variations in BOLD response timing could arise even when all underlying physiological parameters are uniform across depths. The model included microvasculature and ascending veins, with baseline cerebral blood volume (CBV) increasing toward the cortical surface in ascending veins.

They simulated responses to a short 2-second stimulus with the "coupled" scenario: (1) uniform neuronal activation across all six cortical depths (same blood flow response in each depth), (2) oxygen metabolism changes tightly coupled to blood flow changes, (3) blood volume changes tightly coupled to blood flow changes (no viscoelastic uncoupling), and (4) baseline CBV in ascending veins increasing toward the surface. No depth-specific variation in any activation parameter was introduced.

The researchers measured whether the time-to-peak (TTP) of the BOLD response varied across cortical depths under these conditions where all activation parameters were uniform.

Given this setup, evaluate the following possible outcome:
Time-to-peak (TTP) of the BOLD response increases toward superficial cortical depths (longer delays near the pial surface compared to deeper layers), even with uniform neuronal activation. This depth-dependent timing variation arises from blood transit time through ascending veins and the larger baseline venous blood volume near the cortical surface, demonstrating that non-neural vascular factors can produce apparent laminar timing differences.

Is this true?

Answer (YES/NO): YES